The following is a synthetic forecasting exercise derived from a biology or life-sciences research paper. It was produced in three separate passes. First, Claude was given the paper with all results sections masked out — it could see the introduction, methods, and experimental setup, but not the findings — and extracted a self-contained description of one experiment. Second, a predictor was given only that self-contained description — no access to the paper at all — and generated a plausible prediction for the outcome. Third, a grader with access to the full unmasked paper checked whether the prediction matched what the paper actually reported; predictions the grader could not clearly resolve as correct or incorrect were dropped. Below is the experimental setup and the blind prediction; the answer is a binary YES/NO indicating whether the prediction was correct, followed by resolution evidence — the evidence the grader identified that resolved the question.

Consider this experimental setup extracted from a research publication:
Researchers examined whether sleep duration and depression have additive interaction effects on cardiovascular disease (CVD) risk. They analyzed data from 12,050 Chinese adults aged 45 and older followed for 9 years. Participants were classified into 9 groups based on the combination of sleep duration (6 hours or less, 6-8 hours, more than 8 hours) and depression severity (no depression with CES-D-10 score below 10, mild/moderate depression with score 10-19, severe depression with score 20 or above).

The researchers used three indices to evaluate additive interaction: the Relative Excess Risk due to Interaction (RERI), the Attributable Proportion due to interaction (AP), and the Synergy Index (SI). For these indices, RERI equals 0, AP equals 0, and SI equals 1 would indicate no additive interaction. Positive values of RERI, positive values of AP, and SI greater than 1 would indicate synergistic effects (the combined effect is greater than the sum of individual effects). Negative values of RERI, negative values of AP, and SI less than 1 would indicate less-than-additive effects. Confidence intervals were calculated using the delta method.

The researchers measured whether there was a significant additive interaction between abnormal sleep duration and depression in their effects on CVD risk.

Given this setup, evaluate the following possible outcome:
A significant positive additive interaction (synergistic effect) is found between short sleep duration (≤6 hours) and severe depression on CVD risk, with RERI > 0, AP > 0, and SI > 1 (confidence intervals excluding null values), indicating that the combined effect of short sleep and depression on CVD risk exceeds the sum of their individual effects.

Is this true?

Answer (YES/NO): NO